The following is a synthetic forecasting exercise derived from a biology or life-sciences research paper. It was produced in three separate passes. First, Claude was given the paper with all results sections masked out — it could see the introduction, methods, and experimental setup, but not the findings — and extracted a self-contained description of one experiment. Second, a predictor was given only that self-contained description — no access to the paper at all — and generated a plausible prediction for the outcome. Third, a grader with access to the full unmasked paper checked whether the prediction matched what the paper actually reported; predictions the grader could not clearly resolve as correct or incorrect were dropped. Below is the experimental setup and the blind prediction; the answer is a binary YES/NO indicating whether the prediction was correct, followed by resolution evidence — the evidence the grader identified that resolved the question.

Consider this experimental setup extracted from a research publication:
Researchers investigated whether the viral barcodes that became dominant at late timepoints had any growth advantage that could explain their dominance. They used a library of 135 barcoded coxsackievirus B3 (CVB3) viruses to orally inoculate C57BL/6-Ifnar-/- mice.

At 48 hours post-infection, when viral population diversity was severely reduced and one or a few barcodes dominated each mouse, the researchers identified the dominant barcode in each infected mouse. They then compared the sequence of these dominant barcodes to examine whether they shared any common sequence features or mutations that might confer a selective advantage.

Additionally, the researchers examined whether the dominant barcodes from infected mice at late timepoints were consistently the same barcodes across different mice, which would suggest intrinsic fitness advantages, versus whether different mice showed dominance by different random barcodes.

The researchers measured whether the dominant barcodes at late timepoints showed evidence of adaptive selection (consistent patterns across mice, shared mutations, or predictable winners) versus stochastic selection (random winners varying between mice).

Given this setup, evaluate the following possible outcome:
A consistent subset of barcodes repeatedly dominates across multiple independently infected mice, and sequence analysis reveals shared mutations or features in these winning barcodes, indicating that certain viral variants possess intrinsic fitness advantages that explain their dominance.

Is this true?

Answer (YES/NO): NO